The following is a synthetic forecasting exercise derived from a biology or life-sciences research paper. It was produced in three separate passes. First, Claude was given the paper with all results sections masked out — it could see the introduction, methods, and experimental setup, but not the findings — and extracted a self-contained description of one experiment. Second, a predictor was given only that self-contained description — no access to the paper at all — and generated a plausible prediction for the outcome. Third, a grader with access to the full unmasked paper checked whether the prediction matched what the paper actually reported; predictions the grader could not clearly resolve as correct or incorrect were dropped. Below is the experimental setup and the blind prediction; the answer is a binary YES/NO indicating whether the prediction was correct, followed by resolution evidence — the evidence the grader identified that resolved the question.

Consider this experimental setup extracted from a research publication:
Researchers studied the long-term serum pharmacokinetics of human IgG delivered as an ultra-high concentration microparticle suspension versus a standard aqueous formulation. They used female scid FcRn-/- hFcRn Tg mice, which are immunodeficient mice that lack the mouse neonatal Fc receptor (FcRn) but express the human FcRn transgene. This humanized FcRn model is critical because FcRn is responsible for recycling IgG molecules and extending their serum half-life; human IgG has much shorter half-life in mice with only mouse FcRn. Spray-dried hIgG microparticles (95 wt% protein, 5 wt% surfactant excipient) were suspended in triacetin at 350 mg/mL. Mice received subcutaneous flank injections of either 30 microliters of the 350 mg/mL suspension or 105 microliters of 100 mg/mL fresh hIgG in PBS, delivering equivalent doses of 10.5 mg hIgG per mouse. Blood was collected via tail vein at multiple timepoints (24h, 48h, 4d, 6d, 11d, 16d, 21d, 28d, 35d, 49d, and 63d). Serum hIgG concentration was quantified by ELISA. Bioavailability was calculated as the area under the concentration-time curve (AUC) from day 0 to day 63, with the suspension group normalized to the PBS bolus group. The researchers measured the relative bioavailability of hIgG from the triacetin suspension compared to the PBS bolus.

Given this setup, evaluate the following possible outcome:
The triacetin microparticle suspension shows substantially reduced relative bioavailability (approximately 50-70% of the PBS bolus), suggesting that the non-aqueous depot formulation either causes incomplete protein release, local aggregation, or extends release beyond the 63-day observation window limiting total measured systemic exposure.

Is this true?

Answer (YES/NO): NO